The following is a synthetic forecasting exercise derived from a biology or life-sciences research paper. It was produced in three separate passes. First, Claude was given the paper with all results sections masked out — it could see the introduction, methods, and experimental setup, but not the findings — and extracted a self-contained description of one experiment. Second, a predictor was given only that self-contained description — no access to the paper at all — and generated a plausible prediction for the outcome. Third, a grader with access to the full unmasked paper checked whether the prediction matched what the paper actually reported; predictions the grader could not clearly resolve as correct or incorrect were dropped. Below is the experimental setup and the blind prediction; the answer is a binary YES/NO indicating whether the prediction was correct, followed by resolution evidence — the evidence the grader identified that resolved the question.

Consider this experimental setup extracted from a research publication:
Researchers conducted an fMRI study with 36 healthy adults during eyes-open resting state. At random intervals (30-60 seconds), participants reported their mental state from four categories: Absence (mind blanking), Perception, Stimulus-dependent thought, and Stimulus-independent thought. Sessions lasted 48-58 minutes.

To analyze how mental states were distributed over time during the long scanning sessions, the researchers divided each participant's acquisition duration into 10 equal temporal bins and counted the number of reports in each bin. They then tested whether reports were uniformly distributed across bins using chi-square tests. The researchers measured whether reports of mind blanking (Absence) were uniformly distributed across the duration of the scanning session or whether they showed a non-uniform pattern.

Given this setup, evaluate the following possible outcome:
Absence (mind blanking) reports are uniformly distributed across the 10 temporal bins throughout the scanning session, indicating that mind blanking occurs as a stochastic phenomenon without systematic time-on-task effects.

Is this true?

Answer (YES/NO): YES